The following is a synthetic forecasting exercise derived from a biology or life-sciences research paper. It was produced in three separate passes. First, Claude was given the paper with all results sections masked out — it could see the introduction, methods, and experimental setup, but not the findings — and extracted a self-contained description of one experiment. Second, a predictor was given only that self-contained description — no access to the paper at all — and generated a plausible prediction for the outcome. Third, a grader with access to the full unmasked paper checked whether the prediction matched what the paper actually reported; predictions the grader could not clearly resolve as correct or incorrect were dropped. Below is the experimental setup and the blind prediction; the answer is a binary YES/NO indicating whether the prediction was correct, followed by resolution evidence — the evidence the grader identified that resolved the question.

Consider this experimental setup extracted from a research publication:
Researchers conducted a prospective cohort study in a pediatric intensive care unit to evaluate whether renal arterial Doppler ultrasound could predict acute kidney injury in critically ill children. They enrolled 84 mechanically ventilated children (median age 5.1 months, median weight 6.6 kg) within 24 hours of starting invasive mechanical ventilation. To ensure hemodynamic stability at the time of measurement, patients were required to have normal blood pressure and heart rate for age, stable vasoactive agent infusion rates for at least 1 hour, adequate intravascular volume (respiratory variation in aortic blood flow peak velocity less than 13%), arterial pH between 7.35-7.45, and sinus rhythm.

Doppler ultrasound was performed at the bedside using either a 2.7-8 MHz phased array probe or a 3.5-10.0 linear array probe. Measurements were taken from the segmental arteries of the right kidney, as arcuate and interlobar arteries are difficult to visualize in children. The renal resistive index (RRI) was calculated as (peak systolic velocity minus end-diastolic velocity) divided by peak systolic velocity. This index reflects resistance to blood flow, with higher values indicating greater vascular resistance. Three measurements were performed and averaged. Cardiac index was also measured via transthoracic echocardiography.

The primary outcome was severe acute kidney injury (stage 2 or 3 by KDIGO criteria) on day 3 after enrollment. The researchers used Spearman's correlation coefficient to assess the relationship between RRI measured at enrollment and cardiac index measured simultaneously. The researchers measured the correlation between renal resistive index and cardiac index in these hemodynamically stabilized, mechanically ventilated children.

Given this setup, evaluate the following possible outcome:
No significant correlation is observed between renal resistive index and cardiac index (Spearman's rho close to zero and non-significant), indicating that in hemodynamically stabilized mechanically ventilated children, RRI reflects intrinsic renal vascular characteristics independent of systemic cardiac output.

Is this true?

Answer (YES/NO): YES